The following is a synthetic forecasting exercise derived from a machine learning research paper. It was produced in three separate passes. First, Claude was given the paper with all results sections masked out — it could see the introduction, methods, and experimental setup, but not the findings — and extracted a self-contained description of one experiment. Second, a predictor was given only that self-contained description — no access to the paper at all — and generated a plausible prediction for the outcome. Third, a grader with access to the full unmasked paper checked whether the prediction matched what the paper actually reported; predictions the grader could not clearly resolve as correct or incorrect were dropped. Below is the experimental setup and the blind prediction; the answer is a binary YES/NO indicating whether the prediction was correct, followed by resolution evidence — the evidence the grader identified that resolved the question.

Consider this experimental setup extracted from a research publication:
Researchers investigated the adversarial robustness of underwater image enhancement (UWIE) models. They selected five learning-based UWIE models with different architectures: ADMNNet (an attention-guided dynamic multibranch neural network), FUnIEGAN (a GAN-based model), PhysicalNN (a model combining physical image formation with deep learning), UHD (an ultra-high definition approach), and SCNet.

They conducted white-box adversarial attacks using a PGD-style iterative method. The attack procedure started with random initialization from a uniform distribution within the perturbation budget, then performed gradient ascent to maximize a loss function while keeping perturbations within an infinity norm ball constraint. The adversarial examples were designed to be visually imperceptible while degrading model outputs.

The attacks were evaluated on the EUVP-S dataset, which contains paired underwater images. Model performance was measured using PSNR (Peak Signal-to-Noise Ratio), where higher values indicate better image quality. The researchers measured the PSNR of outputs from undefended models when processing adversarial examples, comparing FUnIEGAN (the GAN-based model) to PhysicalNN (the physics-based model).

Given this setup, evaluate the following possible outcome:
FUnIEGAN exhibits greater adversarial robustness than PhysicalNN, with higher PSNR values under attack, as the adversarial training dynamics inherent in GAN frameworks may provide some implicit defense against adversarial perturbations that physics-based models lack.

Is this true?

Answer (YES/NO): NO